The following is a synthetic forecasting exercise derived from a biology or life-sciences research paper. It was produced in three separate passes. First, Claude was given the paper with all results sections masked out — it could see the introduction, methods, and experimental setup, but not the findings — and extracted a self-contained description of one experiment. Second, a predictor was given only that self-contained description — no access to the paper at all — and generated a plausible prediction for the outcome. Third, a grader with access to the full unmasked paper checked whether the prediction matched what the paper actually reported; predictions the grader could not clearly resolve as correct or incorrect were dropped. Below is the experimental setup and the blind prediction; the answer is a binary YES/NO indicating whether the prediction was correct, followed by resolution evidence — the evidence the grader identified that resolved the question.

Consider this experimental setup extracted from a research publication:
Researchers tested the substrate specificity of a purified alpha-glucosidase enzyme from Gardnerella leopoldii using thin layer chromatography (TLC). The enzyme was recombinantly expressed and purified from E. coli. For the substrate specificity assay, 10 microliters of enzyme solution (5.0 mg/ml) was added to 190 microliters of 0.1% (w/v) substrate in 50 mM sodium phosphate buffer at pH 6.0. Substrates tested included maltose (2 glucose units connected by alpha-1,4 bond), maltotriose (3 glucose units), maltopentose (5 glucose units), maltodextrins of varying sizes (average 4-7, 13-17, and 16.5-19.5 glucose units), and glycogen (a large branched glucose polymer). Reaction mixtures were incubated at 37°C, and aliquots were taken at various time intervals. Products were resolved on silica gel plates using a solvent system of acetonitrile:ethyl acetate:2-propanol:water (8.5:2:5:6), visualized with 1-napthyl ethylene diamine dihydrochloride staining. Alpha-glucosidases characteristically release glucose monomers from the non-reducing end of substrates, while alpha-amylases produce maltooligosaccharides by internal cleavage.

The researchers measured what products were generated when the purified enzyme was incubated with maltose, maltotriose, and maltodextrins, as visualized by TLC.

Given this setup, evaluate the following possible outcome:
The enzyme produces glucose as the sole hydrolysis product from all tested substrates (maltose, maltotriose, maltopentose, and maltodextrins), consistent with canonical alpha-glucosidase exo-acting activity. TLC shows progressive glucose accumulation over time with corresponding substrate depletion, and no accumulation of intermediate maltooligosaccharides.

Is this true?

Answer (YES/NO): NO